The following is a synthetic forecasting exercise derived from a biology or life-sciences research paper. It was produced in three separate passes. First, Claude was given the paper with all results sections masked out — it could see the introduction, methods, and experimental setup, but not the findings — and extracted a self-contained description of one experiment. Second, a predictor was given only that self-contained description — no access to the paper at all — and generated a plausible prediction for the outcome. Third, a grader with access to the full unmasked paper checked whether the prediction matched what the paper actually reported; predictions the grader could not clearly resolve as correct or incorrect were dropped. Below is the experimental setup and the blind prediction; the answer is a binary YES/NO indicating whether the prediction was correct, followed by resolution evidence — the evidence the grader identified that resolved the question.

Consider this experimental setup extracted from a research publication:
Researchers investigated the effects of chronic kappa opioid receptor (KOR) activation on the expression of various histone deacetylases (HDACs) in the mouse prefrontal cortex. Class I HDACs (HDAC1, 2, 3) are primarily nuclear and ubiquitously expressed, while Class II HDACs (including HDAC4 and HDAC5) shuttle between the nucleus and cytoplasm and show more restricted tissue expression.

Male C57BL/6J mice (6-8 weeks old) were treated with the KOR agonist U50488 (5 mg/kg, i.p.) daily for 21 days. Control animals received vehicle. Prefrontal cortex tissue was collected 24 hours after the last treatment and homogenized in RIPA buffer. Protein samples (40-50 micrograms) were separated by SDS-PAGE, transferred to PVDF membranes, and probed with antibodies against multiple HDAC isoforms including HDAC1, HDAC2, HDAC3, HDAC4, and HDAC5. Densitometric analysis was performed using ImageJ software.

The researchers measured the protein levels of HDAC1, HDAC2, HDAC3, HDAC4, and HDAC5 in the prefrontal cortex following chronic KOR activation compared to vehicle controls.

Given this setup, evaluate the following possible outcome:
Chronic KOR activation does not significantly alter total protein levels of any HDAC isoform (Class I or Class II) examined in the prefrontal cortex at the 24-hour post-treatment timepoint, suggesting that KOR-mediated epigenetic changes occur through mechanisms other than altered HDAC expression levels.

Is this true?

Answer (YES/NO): NO